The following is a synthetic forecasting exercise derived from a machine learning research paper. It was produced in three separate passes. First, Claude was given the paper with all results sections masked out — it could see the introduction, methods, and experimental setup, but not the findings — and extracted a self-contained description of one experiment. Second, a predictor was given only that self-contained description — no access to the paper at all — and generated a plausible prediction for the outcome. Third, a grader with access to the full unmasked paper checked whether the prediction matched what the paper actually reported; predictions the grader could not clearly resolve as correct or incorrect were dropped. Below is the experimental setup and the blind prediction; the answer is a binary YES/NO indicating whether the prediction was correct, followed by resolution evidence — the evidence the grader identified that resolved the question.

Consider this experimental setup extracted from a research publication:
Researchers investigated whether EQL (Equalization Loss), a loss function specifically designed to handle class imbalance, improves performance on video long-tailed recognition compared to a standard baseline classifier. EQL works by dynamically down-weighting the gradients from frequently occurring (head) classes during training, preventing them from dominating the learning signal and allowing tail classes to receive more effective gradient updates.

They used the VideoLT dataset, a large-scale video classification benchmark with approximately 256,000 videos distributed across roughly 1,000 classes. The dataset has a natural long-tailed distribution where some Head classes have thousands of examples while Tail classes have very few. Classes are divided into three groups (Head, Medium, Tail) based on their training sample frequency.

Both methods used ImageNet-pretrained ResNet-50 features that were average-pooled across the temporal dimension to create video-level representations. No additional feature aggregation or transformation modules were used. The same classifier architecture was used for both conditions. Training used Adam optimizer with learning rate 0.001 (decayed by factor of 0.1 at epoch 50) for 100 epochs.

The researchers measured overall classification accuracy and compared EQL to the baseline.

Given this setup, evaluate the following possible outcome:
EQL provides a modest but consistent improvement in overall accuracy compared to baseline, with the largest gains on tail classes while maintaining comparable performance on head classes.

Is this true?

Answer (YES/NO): NO